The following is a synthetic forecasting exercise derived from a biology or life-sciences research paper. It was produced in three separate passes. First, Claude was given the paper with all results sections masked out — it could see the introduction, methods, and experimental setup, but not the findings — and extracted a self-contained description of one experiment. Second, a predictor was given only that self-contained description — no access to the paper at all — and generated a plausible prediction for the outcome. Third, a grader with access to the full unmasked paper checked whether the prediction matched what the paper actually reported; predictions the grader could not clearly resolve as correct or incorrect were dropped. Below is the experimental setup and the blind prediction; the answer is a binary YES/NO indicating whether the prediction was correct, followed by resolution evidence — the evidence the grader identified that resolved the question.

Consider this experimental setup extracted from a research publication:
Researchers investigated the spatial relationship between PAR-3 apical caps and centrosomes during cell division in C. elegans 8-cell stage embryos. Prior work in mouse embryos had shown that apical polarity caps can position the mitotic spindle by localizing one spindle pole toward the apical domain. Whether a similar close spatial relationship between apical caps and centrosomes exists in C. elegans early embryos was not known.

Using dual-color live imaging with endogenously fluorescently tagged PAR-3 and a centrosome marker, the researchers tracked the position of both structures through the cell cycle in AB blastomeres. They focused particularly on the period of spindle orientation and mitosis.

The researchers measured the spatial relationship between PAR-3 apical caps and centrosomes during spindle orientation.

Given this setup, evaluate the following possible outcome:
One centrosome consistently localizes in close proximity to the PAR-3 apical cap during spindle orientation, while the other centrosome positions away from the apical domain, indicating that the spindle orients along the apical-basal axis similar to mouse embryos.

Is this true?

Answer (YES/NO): NO